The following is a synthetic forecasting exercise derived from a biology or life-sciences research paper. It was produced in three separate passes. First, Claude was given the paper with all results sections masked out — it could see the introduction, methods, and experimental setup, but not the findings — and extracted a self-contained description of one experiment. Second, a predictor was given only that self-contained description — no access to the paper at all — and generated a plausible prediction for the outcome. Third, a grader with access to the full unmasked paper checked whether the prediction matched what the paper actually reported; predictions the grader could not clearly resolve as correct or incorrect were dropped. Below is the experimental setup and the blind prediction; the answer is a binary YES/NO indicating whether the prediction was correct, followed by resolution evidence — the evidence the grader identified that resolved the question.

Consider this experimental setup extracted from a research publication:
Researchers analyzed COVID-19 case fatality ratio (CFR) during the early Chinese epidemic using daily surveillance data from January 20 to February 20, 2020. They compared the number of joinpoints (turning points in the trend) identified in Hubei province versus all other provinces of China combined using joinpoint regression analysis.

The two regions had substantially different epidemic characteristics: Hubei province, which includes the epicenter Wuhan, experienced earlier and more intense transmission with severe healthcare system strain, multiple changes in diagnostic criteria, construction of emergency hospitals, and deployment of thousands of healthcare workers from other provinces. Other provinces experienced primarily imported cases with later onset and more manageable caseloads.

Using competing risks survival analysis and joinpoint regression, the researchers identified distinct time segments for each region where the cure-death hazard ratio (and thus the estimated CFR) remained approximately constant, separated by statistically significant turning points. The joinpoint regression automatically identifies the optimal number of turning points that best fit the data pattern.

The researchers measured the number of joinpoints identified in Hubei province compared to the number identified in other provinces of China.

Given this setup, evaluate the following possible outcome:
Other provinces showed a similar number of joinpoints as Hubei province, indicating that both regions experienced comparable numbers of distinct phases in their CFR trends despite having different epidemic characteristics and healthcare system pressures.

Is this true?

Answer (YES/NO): NO